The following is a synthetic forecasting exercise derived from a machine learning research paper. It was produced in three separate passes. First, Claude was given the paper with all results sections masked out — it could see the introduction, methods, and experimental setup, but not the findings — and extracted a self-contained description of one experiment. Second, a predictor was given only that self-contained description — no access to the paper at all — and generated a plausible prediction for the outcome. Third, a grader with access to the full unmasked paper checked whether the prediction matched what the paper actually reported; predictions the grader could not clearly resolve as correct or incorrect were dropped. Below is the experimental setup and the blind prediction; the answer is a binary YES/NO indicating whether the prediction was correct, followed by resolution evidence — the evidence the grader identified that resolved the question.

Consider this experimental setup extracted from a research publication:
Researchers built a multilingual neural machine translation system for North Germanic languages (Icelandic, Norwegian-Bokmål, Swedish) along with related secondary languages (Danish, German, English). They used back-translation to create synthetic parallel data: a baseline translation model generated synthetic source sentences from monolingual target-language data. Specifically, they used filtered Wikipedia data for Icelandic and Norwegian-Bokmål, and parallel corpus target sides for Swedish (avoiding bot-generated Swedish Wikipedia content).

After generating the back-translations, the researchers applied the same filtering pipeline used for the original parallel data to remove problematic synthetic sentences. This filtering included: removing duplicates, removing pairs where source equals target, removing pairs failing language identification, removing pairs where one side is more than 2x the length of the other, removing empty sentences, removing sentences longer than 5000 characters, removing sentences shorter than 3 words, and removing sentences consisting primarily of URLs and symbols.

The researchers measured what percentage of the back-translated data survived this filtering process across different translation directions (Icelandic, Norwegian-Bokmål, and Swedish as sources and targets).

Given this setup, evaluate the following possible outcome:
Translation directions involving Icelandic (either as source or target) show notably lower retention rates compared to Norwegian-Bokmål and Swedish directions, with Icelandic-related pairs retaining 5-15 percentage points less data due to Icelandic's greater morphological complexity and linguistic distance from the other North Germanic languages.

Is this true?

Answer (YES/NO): NO